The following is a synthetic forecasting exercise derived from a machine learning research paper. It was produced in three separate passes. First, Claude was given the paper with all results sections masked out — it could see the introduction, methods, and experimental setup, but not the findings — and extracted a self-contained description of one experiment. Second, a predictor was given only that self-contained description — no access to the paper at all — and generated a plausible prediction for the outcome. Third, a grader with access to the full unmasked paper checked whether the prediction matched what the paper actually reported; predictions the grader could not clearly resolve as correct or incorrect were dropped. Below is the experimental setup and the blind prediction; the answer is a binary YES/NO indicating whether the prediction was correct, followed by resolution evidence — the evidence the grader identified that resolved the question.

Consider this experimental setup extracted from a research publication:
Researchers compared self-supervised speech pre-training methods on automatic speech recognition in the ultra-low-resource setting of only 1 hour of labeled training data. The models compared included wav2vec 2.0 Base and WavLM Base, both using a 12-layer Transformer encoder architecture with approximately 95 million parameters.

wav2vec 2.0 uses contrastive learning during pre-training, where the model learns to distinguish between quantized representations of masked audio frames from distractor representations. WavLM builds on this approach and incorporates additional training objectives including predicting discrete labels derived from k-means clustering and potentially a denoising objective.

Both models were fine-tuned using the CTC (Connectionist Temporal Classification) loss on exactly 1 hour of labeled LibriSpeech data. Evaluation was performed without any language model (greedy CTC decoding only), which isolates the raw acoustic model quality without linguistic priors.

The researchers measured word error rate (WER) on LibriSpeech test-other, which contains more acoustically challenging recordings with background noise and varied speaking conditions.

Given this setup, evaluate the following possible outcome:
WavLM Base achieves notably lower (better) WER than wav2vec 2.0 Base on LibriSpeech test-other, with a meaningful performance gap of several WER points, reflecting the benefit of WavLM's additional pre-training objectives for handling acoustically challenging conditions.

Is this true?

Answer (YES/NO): NO